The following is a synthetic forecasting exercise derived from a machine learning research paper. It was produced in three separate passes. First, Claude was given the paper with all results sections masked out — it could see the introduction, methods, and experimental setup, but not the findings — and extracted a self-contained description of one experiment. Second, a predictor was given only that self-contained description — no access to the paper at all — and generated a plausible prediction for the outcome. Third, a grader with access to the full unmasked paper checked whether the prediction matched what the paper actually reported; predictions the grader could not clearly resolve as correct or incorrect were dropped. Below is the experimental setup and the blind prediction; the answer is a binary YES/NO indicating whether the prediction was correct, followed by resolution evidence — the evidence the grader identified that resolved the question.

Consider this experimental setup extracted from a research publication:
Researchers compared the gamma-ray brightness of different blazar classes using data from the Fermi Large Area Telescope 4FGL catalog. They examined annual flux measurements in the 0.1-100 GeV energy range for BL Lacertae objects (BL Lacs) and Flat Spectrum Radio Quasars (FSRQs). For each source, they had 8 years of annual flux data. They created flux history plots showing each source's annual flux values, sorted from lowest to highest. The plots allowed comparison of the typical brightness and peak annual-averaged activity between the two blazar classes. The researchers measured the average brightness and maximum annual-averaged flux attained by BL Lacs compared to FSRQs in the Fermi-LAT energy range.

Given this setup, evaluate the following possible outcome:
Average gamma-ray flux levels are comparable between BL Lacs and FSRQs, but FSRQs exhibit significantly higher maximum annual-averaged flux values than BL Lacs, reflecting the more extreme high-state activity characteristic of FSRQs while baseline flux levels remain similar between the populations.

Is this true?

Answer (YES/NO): NO